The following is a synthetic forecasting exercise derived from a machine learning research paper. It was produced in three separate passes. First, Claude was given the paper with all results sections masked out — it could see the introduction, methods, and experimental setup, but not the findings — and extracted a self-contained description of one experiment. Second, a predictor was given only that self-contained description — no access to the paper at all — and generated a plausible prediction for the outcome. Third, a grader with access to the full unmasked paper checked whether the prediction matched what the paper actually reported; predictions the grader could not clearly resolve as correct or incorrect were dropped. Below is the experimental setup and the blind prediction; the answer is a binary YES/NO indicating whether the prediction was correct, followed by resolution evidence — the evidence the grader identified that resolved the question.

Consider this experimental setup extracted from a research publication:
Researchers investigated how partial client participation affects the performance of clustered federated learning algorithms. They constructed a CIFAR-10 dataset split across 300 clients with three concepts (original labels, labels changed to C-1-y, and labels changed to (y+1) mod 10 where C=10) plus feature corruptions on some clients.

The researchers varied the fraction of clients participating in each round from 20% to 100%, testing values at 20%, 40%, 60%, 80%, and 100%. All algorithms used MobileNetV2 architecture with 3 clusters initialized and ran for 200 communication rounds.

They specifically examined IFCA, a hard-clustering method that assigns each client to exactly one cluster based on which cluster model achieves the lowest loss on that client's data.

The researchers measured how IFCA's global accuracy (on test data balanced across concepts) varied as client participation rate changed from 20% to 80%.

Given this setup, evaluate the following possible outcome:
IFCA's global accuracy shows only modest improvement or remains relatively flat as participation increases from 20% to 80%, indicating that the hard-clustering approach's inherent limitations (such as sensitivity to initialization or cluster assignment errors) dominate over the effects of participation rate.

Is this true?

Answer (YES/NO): NO